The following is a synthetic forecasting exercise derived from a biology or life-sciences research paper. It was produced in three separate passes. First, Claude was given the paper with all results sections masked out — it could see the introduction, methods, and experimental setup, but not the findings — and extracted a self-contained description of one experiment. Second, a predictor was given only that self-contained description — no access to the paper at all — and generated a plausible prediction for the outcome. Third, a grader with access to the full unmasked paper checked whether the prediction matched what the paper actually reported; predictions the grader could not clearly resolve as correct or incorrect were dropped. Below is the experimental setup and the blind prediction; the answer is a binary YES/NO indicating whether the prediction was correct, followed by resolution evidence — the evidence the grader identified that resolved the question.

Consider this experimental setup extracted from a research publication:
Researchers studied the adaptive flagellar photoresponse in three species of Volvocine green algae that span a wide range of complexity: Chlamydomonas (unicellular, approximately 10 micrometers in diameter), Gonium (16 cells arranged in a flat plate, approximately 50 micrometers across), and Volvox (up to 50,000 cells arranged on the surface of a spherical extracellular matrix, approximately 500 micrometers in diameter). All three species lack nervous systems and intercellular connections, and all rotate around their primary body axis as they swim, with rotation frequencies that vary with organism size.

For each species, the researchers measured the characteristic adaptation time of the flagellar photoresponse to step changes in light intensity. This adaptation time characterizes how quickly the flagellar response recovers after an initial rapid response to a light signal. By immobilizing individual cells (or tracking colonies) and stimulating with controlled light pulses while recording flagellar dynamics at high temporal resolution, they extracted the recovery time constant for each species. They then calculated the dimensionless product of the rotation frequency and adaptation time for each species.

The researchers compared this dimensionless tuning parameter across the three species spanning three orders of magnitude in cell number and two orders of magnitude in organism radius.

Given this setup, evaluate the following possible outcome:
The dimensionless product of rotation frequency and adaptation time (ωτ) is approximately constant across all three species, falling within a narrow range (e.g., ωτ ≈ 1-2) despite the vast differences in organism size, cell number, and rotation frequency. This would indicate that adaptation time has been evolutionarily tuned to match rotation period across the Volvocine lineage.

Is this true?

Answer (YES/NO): YES